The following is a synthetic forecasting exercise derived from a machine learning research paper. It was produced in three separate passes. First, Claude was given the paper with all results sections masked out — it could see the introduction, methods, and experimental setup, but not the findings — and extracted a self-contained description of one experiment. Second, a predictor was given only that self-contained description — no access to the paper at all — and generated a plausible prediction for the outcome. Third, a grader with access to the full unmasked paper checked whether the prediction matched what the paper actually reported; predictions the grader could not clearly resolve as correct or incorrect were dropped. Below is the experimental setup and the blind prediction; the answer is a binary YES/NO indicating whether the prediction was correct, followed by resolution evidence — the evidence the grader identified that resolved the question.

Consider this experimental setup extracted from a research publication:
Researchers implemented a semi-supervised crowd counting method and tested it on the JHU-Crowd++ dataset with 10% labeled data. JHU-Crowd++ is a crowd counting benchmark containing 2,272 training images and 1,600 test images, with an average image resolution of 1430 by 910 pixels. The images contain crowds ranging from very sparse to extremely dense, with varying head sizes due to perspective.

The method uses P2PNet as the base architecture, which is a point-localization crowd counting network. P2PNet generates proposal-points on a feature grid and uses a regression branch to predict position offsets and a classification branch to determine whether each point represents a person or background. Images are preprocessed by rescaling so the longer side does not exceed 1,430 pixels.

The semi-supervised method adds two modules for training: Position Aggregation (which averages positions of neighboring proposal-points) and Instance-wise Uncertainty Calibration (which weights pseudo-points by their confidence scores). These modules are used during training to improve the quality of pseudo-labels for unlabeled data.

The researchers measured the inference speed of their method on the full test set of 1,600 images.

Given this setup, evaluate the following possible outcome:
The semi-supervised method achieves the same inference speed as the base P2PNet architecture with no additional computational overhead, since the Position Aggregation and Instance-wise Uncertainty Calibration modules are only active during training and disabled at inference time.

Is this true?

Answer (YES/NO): YES